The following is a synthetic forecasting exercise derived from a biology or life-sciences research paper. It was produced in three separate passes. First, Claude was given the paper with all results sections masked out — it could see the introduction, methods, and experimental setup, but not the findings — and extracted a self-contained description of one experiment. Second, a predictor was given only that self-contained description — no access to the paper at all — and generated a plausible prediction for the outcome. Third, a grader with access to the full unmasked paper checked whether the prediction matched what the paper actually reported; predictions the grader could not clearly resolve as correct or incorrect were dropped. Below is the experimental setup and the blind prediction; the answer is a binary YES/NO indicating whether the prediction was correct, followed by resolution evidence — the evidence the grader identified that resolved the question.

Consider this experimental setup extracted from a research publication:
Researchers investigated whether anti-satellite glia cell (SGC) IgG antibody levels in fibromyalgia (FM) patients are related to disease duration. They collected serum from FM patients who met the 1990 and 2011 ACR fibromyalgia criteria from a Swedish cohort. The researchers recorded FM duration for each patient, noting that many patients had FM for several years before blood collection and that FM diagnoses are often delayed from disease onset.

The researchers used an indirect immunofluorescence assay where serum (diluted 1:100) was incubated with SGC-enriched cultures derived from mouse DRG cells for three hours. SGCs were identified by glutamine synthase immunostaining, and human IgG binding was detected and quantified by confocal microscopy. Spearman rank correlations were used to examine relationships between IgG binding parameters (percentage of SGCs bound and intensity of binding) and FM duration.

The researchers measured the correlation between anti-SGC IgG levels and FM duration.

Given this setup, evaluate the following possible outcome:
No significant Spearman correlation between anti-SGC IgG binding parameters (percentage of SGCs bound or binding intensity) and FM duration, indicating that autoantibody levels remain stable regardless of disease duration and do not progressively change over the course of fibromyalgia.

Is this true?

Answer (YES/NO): YES